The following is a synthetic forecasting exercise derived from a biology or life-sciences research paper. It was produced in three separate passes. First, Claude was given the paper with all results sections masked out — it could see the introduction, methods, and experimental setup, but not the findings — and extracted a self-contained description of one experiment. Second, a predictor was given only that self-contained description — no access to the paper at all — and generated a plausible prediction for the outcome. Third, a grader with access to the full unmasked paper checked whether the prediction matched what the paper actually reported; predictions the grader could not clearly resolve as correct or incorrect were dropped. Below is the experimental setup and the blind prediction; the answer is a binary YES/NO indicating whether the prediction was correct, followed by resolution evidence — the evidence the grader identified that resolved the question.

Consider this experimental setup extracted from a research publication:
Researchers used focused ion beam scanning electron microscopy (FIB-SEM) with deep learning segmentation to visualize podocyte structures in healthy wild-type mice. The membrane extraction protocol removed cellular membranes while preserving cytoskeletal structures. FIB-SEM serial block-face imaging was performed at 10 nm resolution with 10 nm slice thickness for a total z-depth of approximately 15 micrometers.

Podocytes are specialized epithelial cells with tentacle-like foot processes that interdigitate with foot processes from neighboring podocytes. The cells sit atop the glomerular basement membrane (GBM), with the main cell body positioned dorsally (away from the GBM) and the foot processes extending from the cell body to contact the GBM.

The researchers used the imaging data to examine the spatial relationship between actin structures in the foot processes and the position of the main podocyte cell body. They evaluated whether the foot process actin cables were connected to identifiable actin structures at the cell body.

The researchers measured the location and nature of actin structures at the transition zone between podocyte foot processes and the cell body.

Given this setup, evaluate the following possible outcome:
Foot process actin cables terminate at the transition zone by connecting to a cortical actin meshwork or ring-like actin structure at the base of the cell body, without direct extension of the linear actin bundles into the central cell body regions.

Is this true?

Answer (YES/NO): NO